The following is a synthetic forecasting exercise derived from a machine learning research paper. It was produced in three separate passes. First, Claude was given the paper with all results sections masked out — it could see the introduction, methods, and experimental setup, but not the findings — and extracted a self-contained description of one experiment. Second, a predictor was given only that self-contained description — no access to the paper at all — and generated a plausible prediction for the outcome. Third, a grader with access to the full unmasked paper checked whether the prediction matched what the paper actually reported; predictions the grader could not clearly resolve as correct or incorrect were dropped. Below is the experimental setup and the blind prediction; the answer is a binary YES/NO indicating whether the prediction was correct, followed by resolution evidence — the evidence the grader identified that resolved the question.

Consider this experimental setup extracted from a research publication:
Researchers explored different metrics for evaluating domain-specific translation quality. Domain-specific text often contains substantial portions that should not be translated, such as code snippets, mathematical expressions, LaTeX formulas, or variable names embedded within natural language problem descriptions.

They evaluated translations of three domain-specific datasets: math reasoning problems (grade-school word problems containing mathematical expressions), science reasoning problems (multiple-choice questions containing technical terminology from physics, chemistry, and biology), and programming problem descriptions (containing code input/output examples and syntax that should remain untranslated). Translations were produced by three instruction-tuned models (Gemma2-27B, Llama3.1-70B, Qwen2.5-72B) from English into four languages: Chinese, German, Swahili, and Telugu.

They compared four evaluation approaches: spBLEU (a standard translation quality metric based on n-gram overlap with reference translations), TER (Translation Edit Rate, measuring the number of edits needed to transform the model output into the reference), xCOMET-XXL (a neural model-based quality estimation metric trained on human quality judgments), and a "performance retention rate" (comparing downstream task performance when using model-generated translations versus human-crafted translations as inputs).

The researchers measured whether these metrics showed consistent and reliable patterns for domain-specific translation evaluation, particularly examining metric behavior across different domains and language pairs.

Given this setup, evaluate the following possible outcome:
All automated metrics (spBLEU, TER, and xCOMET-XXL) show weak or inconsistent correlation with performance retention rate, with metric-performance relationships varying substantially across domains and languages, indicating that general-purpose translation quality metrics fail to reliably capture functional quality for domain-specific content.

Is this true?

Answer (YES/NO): YES